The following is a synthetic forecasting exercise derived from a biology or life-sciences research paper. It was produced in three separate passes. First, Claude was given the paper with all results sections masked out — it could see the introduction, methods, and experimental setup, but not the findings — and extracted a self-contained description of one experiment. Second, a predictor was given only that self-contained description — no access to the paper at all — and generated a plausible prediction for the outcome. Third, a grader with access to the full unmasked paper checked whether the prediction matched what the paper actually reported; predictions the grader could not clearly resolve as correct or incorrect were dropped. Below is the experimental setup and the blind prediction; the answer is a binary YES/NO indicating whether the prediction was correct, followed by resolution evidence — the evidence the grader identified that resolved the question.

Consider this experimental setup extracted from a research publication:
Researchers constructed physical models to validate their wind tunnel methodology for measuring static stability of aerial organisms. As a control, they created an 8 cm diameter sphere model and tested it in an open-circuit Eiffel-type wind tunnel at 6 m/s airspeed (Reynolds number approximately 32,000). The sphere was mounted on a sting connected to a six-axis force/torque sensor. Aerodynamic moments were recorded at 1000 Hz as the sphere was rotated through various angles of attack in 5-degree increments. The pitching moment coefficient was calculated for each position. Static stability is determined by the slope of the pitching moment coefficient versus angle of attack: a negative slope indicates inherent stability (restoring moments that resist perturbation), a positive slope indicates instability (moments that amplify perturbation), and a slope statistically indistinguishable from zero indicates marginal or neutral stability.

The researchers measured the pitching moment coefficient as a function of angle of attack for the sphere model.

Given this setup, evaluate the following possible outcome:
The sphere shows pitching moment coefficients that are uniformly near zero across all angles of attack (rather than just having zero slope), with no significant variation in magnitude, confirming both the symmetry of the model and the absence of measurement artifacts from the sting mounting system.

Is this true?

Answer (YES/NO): NO